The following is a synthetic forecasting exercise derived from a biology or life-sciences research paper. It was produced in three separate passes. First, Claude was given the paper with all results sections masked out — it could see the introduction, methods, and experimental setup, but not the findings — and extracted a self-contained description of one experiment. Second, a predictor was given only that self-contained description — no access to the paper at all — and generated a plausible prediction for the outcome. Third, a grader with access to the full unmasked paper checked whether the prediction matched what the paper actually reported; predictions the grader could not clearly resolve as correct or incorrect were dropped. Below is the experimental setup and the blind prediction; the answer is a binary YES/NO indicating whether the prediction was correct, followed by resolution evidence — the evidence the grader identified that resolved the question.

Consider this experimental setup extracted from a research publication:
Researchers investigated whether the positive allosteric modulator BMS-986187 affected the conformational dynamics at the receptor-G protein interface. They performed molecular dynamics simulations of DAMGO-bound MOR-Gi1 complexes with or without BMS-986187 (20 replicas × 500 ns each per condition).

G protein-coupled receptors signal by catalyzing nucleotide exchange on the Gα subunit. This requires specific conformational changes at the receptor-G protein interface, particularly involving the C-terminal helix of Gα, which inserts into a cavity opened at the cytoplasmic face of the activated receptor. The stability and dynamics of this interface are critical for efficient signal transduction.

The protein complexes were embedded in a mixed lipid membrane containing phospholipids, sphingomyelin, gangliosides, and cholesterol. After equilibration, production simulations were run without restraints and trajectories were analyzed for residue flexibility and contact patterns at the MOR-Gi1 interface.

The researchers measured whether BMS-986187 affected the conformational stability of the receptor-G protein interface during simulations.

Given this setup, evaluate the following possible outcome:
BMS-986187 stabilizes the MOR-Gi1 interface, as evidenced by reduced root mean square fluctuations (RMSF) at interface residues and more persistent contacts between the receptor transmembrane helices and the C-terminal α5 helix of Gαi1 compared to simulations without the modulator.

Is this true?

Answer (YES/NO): NO